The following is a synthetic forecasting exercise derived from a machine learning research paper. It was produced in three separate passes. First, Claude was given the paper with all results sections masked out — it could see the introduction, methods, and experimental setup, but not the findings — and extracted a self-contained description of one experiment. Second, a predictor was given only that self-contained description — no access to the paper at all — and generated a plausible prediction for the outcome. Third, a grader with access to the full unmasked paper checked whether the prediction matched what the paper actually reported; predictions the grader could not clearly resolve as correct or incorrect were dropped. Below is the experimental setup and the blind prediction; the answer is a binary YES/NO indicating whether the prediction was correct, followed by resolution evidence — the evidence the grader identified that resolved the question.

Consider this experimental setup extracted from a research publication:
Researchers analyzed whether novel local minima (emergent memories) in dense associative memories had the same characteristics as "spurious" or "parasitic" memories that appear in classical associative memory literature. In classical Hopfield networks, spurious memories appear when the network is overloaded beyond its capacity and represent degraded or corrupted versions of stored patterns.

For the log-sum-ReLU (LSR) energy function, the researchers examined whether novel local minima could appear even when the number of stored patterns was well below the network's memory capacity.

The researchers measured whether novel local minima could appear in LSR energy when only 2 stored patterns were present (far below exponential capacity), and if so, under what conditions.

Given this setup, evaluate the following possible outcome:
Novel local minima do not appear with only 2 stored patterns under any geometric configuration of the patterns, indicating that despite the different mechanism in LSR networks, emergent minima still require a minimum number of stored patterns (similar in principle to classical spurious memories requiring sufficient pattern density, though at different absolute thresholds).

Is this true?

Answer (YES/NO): NO